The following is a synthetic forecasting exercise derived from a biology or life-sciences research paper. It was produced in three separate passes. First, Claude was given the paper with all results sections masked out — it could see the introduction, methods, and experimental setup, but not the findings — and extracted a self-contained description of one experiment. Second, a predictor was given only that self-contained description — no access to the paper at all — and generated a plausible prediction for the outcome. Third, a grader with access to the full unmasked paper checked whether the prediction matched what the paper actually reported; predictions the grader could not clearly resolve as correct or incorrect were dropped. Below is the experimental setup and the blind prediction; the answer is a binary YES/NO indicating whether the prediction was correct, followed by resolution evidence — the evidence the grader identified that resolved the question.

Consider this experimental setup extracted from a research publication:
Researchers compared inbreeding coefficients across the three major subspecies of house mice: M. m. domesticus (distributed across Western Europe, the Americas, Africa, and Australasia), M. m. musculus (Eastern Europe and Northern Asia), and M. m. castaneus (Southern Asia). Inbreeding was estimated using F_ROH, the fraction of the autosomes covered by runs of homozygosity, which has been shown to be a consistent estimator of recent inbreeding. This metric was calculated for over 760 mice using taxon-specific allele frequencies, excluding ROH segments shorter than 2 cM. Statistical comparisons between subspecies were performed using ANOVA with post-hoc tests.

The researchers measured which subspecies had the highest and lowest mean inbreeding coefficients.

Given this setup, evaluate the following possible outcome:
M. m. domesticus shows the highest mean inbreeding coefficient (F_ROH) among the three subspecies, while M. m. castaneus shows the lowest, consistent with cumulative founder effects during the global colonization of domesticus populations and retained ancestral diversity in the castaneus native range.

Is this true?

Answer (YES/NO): YES